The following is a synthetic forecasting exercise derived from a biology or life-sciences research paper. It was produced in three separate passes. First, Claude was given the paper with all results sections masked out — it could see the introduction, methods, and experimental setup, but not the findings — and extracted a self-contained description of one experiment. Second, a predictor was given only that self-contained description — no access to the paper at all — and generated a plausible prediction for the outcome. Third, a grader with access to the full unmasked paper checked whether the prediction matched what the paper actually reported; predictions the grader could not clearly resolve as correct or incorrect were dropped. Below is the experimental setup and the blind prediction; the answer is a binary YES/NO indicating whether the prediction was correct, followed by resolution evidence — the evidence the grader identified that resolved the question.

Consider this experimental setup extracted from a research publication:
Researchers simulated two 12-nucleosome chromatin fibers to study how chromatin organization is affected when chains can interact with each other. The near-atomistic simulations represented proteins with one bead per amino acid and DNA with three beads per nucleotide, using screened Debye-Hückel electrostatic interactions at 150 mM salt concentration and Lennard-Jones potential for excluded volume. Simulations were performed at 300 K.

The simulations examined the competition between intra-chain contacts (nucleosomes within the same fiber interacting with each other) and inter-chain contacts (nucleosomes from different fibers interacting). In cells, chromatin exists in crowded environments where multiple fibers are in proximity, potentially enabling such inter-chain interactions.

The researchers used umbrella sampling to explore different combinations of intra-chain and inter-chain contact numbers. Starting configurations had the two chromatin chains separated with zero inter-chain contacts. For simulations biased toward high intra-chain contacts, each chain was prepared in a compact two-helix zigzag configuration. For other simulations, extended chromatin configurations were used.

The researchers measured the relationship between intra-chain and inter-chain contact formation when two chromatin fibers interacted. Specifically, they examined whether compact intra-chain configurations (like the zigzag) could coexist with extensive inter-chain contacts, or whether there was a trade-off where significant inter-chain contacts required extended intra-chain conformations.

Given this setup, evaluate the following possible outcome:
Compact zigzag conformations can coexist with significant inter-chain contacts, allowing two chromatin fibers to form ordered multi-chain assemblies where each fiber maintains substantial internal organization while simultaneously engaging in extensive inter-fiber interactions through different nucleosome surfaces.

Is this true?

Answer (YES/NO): NO